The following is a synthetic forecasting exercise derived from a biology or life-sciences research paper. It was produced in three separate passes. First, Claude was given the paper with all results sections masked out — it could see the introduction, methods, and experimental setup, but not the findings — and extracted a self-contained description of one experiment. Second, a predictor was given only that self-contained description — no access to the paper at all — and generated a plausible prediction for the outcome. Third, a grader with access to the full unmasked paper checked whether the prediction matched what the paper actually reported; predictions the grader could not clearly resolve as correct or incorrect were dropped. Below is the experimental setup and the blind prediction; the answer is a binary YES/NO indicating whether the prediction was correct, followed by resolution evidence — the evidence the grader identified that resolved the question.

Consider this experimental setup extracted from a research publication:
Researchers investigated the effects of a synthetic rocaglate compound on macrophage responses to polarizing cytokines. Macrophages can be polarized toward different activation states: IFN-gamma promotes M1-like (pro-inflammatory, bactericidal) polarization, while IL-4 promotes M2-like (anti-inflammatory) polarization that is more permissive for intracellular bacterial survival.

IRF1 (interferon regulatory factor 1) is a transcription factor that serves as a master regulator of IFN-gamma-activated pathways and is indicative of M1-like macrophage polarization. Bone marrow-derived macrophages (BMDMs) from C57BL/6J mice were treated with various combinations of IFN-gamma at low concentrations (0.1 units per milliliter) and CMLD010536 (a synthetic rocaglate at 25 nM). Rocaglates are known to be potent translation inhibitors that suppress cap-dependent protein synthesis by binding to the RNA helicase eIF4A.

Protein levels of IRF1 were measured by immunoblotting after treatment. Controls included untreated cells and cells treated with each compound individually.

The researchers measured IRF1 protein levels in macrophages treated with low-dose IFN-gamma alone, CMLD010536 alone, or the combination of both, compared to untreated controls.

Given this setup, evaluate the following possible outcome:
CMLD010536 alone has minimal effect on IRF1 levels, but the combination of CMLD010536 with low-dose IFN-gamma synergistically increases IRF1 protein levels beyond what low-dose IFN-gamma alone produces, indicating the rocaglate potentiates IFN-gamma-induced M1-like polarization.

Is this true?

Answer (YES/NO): NO